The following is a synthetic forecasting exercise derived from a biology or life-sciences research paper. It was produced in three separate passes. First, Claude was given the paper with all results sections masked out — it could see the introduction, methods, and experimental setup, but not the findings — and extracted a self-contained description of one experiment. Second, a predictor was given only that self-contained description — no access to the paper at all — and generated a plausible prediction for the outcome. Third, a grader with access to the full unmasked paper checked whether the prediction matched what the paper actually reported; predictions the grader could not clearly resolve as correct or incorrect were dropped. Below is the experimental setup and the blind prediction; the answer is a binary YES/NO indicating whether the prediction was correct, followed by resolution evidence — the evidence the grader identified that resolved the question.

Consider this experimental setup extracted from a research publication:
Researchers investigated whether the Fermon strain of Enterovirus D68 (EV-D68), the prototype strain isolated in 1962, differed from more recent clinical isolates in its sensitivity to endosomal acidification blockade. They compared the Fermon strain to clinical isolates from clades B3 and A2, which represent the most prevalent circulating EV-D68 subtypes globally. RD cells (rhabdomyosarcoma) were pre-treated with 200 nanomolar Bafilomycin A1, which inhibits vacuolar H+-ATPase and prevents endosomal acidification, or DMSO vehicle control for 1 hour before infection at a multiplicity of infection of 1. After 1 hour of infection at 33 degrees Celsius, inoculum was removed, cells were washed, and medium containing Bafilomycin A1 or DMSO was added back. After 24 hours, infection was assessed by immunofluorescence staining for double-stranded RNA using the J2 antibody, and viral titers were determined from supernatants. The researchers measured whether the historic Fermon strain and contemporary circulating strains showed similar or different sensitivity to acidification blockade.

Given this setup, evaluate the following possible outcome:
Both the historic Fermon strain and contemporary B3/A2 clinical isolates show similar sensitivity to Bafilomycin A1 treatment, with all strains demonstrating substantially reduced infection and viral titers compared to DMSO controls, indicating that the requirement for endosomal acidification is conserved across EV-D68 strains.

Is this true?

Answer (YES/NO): YES